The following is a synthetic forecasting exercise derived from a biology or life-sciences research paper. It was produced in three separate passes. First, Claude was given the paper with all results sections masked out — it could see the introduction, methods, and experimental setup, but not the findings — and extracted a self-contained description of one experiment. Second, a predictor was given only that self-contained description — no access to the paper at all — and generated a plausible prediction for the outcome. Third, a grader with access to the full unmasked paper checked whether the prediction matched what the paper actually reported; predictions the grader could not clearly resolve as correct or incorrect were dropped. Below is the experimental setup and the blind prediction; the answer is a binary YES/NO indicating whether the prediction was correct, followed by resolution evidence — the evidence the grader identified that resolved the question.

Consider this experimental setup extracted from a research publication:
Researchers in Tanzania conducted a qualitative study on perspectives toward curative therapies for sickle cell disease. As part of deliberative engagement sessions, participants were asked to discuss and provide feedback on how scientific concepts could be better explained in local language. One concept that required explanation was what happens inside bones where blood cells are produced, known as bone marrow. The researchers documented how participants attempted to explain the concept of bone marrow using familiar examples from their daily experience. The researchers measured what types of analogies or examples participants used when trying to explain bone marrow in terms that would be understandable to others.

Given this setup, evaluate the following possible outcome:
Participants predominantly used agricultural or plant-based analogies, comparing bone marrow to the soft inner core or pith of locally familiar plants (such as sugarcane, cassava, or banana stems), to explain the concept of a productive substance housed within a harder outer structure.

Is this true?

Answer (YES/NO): NO